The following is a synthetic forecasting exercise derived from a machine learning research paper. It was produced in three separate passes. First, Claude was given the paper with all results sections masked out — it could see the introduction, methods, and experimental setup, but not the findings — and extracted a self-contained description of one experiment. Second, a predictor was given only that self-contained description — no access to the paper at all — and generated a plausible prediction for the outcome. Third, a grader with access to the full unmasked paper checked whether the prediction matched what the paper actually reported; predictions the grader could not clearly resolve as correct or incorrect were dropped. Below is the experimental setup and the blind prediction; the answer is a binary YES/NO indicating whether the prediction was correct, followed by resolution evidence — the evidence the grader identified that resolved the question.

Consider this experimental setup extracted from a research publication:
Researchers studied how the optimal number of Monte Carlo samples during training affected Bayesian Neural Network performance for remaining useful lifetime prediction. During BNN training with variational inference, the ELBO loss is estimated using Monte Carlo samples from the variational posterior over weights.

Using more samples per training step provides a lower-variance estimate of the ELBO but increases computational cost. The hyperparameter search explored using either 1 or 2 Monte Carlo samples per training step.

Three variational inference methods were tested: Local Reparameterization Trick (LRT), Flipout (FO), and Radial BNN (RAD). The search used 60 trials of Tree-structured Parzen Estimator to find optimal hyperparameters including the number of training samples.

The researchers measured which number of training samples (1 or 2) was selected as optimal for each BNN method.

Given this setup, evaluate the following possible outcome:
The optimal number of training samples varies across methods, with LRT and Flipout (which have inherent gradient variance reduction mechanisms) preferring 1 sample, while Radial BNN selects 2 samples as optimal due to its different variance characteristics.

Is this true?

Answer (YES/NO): NO